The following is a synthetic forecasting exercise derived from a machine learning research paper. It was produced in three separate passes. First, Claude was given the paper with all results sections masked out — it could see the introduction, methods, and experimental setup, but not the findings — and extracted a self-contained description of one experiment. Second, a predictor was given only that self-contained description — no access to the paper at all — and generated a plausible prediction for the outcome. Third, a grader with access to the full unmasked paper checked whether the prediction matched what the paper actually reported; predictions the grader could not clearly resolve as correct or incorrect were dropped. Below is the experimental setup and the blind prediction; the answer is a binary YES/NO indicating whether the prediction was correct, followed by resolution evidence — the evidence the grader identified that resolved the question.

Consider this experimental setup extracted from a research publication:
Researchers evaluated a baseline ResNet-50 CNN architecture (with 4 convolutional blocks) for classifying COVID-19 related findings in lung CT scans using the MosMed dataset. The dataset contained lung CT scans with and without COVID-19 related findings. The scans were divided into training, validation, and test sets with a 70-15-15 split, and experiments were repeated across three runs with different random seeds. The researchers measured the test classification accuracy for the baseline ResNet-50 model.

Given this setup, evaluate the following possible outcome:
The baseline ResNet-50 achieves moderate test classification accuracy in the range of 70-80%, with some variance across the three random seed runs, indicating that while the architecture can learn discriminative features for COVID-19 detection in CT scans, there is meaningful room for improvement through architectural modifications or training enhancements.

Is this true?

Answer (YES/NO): NO